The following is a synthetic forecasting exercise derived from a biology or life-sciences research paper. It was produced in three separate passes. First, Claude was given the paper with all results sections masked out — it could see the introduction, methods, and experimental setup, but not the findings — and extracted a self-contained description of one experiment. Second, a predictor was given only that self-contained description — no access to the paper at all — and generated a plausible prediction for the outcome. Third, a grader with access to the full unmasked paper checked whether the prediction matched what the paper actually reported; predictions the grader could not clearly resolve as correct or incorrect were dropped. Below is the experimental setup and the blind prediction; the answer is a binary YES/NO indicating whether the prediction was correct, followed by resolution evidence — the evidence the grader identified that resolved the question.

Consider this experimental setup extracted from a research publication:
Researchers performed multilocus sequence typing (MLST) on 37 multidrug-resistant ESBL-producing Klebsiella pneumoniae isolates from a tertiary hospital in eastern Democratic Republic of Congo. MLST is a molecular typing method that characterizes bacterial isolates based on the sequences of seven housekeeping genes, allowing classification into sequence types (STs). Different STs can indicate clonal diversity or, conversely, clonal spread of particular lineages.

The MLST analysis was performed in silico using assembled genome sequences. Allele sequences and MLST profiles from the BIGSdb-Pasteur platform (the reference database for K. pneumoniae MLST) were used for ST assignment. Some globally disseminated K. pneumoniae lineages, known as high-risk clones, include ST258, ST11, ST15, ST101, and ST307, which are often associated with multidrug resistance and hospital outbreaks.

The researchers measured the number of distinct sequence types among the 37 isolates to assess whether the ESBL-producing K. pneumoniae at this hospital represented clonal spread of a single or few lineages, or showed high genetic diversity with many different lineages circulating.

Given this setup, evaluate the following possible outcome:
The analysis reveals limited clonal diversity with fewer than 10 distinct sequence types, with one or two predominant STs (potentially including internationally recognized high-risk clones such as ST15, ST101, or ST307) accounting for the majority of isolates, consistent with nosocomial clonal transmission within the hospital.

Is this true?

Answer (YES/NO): NO